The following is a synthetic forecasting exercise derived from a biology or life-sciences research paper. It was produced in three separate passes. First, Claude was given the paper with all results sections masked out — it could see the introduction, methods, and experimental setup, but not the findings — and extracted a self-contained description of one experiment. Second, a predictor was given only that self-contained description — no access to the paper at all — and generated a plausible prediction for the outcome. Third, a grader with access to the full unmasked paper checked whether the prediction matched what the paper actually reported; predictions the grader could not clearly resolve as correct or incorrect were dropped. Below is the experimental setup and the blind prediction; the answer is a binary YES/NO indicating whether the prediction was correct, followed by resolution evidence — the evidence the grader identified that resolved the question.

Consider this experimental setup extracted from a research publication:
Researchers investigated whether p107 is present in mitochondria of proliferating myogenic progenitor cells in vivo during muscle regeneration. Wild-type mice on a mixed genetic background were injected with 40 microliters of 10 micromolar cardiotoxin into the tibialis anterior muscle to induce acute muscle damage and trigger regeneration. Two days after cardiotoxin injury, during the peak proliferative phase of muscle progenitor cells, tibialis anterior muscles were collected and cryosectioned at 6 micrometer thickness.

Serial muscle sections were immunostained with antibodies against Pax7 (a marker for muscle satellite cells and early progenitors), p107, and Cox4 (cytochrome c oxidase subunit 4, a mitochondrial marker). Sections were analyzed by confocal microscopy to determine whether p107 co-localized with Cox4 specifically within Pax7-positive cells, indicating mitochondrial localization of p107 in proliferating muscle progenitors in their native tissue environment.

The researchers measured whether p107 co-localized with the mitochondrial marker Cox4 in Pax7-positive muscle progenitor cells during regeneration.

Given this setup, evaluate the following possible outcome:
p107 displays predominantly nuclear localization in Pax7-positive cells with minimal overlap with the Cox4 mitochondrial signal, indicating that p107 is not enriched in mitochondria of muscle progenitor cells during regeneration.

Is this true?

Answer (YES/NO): NO